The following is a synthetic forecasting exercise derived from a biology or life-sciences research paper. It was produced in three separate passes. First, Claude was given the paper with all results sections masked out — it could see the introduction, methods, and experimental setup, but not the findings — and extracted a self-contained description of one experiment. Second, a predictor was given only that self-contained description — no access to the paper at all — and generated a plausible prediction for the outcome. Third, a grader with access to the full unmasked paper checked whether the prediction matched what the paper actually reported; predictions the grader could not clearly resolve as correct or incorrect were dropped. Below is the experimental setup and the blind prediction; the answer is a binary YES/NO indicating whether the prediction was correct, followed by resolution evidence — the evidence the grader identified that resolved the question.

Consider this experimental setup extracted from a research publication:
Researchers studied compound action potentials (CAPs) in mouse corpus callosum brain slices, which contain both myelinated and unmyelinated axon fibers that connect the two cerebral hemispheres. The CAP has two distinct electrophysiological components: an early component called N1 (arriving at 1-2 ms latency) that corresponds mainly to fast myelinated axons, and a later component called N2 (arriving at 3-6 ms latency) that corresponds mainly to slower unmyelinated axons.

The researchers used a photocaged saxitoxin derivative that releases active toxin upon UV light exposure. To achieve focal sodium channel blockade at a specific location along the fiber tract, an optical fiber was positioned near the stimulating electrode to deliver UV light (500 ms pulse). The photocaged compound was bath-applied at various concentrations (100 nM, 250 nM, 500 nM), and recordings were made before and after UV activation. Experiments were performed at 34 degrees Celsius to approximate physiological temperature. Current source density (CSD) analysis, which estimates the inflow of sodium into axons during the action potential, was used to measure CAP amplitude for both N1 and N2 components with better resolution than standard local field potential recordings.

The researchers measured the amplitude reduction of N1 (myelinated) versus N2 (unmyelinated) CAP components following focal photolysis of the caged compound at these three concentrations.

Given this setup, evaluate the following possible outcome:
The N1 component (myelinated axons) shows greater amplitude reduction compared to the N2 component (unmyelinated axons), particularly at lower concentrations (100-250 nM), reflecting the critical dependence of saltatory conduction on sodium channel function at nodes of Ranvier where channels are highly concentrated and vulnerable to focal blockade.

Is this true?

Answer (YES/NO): NO